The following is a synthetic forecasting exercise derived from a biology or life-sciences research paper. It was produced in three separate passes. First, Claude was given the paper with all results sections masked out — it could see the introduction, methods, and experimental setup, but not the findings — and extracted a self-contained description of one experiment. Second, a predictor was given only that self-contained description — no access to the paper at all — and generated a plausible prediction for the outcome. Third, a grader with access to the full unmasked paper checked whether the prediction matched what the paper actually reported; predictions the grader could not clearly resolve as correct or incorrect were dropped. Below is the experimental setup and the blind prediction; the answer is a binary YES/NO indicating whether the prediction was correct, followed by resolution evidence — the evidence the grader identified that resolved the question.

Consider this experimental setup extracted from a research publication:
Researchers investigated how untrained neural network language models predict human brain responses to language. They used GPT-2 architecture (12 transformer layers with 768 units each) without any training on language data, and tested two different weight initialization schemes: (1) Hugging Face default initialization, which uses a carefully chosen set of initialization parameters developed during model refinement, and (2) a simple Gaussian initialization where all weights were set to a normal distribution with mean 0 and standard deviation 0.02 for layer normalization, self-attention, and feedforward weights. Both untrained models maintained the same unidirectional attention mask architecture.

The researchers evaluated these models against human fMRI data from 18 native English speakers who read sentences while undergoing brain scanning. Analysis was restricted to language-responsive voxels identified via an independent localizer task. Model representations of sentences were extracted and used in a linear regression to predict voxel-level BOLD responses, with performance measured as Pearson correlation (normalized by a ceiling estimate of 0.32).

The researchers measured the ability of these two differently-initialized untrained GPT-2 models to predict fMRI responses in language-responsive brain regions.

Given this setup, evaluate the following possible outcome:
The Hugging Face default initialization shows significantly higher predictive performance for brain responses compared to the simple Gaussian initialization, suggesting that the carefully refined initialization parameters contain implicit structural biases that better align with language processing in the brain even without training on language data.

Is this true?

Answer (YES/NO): YES